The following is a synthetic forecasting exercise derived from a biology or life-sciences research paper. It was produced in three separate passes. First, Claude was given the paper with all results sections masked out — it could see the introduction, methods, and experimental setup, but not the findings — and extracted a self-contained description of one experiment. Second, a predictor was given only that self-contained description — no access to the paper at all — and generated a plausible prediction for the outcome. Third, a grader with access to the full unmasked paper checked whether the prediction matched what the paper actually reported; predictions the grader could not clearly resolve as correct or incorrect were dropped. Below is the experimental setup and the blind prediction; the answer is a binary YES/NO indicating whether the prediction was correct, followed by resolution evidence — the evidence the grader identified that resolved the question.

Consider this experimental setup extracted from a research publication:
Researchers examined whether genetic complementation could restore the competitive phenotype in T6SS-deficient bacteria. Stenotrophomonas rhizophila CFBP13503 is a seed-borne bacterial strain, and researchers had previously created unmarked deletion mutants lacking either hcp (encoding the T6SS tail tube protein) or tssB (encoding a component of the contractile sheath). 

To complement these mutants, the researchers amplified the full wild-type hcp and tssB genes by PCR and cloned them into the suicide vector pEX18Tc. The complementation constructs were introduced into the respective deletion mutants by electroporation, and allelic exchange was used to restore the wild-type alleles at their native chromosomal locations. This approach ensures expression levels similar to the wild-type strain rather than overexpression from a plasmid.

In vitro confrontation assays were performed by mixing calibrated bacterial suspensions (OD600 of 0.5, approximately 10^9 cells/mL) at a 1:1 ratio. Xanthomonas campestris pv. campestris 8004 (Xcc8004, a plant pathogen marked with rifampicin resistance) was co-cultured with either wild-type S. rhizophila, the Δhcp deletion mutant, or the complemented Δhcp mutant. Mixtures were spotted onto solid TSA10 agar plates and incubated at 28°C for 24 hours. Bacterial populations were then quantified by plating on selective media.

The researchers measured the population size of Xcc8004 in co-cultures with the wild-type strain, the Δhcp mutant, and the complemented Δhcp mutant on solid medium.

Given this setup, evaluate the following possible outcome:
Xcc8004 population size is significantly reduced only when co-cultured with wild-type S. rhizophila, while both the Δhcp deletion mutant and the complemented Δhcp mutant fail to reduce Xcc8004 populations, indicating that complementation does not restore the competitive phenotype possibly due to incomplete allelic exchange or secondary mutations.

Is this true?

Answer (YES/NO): NO